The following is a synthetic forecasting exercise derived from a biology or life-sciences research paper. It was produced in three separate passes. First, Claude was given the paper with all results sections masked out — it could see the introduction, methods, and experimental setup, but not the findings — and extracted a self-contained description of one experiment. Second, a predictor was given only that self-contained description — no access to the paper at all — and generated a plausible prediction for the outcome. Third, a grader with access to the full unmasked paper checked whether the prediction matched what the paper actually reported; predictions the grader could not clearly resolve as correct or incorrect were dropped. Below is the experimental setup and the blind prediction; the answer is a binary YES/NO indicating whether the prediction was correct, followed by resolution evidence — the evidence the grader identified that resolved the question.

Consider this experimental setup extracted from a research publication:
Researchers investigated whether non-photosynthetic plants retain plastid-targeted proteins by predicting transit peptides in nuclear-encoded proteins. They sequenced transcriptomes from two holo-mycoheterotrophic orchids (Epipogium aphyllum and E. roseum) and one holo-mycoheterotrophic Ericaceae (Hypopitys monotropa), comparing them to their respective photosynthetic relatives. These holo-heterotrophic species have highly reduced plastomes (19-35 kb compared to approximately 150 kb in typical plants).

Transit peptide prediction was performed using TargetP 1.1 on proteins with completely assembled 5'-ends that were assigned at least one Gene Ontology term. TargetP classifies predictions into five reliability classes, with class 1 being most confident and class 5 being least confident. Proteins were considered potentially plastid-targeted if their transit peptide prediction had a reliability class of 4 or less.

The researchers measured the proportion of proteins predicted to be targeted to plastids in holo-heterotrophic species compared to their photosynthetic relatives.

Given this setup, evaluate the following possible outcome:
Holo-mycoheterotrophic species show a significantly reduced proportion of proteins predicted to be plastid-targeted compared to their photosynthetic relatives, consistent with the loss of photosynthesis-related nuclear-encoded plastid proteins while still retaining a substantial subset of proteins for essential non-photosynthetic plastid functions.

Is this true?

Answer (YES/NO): NO